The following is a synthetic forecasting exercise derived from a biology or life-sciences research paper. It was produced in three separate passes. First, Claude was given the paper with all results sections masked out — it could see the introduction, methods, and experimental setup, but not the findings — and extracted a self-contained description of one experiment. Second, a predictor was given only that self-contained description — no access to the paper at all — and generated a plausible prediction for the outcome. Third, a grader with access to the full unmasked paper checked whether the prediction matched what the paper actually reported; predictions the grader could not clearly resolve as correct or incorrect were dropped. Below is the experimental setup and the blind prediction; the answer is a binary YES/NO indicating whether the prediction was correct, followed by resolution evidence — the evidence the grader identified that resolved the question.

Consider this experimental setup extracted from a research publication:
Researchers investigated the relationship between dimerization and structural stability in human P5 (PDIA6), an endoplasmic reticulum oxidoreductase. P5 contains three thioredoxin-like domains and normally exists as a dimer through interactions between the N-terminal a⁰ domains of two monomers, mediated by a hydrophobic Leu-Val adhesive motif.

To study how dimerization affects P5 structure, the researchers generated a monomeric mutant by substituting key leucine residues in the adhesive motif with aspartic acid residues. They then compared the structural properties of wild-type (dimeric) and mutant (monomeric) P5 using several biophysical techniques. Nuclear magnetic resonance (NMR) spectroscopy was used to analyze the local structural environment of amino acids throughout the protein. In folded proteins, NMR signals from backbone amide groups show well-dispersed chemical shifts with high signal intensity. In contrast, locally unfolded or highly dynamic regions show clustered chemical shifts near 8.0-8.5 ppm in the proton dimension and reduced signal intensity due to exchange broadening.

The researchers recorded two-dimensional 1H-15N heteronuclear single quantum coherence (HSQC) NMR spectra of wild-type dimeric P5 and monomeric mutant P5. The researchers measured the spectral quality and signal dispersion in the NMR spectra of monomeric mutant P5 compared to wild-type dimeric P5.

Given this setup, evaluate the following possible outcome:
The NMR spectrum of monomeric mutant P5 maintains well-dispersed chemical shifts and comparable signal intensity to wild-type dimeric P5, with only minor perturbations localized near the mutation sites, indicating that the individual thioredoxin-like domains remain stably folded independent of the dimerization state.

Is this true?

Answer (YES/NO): NO